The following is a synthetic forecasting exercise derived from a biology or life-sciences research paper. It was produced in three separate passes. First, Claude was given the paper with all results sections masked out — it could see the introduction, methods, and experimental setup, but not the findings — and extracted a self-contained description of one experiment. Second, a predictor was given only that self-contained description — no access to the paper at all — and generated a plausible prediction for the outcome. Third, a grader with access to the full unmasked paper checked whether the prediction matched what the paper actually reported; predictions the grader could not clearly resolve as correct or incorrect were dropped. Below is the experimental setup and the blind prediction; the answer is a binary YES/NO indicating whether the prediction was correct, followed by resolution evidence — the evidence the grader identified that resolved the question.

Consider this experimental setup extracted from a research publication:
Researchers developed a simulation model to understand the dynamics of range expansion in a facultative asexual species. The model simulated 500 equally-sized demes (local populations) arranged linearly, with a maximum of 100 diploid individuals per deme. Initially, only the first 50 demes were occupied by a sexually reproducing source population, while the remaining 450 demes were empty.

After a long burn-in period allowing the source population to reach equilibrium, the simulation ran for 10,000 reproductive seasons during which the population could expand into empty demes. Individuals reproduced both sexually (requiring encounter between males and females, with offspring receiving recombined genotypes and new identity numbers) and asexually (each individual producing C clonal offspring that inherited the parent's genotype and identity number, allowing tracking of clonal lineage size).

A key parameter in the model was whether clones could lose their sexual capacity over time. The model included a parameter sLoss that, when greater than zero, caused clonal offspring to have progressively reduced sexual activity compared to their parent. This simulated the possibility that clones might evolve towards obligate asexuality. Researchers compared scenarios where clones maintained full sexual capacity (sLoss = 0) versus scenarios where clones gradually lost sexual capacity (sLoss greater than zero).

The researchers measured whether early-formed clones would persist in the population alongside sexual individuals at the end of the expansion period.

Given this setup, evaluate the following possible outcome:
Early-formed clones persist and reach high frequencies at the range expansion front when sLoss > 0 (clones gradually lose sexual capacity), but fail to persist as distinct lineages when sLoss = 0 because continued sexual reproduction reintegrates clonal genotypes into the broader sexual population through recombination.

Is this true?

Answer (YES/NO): YES